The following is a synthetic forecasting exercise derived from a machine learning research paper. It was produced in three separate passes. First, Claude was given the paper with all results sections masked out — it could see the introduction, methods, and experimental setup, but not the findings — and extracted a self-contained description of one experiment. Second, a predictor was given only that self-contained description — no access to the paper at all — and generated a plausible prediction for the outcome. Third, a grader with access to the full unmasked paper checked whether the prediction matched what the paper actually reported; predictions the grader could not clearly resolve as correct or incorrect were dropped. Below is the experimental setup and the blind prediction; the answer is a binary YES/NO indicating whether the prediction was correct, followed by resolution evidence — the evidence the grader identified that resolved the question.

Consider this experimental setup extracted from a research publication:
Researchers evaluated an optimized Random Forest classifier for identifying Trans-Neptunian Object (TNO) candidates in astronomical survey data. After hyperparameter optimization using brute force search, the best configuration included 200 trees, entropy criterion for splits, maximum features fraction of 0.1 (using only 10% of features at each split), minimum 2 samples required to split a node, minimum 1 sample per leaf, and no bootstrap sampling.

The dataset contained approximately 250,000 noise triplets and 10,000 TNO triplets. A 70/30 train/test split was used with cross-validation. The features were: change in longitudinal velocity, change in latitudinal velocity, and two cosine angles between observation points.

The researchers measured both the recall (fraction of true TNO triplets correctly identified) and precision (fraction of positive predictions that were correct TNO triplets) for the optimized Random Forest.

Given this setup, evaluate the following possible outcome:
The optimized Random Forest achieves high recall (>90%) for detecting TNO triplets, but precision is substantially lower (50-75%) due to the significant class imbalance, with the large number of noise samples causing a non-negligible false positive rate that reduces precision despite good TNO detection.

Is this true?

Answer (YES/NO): NO